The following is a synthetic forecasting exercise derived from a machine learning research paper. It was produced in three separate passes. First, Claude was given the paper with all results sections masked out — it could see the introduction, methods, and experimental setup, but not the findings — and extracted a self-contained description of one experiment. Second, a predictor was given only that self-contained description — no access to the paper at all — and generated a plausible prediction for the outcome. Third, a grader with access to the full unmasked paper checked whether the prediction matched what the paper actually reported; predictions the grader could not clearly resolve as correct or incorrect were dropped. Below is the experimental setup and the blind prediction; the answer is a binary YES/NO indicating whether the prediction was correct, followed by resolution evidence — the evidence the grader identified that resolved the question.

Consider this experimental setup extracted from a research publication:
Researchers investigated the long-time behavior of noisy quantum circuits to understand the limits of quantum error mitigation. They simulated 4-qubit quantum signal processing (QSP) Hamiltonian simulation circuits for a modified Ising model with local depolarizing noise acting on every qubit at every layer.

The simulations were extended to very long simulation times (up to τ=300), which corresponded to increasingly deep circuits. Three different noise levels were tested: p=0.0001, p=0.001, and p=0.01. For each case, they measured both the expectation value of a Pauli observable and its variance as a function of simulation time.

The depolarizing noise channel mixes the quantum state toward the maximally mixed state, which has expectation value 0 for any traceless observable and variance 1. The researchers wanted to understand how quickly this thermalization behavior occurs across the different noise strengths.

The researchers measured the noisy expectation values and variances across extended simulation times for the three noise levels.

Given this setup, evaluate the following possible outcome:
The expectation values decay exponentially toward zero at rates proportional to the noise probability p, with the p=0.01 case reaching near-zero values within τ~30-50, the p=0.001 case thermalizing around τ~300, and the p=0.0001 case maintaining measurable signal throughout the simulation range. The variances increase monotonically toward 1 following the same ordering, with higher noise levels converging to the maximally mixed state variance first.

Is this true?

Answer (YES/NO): NO